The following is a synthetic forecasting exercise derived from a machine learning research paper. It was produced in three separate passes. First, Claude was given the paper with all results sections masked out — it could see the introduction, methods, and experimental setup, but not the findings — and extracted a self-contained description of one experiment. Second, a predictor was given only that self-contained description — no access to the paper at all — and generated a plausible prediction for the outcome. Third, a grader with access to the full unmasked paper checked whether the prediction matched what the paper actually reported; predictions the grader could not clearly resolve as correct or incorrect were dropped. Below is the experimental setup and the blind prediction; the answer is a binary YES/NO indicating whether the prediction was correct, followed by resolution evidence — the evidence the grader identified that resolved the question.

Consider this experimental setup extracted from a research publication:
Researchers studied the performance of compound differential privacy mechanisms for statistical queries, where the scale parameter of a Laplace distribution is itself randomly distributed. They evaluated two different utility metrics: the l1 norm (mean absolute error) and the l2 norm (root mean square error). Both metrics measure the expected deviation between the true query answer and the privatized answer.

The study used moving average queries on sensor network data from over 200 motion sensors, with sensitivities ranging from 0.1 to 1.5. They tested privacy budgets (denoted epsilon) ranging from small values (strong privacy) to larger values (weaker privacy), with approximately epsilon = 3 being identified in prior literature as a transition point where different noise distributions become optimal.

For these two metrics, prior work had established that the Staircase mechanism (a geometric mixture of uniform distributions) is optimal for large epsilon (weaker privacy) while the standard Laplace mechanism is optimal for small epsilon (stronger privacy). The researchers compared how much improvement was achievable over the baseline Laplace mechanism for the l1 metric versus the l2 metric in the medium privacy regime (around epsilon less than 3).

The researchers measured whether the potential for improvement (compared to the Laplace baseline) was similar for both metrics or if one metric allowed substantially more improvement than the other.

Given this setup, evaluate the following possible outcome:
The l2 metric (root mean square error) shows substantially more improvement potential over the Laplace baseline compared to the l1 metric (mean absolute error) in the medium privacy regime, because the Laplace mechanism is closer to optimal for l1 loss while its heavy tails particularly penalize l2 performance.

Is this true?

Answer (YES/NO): YES